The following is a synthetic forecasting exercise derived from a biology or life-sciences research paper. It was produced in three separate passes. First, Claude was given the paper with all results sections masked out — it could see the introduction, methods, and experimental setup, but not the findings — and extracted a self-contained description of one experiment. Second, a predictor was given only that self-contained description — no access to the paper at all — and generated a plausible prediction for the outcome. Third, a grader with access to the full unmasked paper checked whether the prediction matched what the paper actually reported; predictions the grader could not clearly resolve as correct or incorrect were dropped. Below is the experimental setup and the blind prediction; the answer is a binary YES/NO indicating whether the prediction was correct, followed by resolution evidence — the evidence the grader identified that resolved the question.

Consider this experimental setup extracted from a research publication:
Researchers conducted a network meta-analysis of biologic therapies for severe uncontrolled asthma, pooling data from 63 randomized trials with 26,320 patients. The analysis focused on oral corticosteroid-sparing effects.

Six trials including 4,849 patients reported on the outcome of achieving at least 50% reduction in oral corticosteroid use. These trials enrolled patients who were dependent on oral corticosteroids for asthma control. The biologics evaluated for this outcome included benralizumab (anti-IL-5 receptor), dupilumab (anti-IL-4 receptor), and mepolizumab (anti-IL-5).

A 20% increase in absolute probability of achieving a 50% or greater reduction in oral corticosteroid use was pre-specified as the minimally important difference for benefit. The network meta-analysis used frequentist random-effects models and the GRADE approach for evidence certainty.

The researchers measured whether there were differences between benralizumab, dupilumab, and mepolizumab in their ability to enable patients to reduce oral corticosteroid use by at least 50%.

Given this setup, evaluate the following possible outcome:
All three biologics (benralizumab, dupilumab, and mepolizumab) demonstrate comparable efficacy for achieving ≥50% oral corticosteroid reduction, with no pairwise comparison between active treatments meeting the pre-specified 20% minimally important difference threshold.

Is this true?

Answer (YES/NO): YES